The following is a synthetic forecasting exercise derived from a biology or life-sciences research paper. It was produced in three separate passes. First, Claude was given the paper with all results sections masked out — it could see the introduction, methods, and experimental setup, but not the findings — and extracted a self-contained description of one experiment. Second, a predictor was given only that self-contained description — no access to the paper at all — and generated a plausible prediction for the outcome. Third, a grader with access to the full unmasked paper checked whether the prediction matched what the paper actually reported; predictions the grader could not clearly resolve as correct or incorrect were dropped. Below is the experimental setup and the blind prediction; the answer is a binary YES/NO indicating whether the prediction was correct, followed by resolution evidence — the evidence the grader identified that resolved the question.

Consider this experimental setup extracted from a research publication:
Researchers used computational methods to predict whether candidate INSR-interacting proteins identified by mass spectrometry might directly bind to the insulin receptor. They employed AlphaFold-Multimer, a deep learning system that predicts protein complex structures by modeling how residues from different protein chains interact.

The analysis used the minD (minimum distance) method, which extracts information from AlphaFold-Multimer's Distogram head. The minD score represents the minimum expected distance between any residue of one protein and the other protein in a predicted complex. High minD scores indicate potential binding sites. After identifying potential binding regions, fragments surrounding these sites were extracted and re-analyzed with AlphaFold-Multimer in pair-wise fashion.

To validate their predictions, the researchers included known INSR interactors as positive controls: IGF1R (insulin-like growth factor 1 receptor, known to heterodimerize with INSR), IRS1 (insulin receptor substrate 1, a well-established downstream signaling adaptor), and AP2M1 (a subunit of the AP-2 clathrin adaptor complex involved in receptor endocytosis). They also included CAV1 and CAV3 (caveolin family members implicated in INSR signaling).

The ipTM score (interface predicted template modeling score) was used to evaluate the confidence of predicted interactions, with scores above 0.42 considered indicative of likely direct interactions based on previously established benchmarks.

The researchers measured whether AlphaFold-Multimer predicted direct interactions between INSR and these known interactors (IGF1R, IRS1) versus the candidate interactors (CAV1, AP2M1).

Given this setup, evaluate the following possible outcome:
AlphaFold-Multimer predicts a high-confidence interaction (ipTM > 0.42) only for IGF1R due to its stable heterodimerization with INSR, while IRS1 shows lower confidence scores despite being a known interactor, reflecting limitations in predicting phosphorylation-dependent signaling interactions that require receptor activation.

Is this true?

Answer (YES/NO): NO